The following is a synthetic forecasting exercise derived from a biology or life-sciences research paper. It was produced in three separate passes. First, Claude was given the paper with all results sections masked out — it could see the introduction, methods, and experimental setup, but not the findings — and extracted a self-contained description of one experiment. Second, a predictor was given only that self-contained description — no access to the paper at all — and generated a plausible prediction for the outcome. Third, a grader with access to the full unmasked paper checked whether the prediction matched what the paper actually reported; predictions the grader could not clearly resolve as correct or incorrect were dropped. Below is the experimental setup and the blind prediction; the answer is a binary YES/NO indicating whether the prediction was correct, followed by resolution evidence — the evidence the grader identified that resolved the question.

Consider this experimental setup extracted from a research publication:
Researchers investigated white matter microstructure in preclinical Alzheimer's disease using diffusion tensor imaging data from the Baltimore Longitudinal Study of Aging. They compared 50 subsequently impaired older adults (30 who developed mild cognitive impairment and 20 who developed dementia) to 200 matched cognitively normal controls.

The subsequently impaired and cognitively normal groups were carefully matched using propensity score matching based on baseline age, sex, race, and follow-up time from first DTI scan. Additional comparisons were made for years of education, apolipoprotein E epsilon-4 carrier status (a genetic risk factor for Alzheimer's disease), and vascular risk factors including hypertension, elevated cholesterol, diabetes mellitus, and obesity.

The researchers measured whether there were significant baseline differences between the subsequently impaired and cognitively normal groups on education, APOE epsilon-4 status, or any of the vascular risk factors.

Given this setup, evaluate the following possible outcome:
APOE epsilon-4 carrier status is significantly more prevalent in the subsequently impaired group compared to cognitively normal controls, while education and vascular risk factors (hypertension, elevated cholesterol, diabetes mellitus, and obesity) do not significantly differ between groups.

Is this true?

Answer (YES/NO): NO